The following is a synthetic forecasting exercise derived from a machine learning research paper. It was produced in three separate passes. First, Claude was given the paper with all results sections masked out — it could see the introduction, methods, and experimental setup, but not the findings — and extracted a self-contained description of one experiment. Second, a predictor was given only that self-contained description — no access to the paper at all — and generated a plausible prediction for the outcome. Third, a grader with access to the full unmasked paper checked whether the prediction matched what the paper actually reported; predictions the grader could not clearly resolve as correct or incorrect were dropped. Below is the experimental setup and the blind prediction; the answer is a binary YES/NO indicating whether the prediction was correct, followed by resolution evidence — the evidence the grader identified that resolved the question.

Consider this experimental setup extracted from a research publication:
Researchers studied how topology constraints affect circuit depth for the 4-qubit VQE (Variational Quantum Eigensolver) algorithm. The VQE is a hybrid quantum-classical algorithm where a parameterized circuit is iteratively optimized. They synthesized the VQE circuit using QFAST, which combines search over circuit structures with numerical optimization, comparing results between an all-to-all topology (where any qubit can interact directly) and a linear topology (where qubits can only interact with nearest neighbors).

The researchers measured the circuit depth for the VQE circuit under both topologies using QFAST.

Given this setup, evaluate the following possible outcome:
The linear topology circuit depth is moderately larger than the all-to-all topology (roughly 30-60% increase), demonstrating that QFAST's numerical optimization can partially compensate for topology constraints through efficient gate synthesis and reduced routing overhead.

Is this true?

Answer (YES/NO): NO